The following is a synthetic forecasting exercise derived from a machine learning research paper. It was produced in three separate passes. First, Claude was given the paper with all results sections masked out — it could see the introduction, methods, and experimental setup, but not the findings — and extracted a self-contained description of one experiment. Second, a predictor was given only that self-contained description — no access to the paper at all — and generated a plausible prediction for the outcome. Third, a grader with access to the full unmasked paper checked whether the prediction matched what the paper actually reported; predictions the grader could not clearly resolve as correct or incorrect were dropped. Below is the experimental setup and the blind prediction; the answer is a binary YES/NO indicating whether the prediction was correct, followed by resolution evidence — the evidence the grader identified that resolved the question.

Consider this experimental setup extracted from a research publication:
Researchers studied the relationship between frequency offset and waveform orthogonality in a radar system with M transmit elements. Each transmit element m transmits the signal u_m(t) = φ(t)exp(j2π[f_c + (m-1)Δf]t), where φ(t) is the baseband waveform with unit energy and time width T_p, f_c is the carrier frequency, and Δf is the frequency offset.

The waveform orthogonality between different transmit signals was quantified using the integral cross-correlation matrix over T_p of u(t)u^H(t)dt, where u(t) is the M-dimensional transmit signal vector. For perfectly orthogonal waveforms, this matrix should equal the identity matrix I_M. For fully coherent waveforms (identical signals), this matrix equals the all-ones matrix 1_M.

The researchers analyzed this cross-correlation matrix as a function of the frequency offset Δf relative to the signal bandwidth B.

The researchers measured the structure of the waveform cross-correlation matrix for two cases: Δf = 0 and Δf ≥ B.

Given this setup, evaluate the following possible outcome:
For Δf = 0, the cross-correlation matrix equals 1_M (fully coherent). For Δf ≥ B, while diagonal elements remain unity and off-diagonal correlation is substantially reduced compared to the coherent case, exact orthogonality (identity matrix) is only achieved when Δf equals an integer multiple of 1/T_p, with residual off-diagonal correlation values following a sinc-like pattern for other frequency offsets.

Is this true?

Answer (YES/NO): NO